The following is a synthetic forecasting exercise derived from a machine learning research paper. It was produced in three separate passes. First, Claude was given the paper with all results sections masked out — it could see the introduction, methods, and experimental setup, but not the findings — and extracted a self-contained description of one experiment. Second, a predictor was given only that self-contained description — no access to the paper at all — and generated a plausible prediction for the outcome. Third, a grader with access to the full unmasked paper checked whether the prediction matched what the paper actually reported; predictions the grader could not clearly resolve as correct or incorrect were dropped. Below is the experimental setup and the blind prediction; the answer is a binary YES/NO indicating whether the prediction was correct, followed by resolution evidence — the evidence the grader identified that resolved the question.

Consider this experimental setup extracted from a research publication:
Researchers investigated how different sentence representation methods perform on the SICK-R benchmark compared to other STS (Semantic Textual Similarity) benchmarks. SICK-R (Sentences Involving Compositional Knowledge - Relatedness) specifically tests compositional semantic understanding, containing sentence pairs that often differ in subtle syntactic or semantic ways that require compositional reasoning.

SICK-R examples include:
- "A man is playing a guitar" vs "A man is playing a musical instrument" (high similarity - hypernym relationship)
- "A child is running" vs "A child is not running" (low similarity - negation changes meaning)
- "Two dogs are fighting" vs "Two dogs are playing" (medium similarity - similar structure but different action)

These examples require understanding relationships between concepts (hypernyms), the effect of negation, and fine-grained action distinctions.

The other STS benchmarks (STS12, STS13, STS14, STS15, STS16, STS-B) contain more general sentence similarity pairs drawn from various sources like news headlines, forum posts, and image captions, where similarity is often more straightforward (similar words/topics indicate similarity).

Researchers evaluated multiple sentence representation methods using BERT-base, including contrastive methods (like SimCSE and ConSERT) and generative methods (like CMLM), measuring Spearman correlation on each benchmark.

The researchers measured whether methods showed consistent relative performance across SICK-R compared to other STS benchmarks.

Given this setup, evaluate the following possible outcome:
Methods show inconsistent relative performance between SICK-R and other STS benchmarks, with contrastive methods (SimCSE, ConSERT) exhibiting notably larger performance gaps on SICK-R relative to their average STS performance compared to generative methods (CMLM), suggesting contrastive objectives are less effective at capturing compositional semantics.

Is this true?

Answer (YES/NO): NO